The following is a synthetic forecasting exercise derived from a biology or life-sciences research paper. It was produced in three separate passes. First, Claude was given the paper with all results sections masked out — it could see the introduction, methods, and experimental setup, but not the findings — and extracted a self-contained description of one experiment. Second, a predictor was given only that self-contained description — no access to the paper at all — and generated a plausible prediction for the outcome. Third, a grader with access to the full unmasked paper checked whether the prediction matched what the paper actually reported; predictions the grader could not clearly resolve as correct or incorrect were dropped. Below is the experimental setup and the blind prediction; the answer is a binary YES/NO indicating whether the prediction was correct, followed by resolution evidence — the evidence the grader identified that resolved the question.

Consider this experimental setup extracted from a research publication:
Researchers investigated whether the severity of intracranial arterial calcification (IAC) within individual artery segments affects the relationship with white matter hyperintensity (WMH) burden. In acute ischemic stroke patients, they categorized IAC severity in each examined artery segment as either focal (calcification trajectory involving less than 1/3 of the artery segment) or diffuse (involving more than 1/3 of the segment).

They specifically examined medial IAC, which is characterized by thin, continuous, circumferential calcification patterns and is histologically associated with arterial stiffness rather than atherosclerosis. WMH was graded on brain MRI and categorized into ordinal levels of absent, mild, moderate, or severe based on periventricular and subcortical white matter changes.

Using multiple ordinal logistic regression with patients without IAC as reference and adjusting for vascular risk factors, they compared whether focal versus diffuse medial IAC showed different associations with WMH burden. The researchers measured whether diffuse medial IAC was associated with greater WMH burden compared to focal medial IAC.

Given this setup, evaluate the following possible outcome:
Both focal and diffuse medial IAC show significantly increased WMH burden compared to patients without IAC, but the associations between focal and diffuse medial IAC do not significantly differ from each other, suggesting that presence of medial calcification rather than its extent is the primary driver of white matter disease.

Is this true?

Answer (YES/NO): NO